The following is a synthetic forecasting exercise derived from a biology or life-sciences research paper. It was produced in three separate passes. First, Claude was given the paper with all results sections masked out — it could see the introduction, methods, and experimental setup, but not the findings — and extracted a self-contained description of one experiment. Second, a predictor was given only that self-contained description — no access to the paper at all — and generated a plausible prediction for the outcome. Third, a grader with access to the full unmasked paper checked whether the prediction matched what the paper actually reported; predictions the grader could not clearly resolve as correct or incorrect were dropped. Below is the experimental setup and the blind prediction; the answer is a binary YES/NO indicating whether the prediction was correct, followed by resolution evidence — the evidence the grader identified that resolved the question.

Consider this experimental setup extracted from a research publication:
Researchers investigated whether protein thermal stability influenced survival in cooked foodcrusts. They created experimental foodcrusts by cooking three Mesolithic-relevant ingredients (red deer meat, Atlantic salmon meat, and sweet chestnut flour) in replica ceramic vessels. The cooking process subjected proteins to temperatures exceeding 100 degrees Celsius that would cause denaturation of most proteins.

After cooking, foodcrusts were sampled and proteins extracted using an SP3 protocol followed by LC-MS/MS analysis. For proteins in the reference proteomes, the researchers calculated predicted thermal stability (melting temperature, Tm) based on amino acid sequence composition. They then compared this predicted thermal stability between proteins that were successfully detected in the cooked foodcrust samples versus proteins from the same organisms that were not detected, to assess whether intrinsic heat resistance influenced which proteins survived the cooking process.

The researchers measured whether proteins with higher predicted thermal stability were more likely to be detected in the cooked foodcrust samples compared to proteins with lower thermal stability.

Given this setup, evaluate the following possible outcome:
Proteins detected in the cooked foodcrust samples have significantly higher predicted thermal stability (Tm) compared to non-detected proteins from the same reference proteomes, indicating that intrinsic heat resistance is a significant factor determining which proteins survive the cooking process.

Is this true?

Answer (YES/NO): NO